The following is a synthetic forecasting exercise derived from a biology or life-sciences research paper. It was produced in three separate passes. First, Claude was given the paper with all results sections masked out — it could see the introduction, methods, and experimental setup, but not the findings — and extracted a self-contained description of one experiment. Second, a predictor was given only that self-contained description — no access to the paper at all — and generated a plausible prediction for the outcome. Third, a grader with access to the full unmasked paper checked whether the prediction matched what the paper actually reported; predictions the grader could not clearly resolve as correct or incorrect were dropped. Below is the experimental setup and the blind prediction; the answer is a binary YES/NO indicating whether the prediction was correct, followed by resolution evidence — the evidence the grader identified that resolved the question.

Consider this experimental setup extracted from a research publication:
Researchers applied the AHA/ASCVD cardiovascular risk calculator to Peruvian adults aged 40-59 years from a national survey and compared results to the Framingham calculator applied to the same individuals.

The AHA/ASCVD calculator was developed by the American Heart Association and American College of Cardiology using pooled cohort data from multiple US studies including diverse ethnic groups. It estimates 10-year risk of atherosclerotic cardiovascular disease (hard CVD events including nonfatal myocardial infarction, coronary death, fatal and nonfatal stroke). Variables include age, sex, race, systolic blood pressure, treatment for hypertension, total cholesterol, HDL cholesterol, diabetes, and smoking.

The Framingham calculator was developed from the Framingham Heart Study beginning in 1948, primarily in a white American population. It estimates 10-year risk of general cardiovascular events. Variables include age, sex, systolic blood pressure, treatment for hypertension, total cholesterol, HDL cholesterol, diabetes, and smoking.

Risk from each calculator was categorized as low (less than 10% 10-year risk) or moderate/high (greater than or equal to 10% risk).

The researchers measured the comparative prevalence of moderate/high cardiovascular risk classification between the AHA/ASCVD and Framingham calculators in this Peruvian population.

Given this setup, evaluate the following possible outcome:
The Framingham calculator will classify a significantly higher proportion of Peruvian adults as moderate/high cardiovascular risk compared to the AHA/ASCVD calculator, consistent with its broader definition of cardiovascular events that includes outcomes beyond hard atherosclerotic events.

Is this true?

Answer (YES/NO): YES